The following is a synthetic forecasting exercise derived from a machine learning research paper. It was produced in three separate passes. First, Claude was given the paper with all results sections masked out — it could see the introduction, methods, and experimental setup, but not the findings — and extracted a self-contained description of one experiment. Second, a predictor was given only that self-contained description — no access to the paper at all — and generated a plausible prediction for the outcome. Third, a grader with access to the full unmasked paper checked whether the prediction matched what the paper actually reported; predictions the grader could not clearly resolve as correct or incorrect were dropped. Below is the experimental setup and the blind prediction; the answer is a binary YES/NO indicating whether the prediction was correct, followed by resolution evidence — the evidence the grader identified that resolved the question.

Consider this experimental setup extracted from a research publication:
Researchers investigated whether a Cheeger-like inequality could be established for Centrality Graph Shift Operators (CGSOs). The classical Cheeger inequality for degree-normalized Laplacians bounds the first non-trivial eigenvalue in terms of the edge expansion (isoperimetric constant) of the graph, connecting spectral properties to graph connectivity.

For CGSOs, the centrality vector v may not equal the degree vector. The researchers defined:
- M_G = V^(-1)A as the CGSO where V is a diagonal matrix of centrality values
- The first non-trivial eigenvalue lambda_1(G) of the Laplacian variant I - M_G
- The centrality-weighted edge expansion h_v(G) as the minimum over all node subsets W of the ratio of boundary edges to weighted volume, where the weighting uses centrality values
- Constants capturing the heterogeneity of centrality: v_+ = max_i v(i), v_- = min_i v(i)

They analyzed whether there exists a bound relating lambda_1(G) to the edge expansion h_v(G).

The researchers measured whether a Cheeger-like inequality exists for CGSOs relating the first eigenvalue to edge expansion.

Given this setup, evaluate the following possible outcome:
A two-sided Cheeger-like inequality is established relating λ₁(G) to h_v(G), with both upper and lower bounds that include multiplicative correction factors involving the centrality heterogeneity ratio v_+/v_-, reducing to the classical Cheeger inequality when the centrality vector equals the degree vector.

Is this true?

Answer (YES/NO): NO